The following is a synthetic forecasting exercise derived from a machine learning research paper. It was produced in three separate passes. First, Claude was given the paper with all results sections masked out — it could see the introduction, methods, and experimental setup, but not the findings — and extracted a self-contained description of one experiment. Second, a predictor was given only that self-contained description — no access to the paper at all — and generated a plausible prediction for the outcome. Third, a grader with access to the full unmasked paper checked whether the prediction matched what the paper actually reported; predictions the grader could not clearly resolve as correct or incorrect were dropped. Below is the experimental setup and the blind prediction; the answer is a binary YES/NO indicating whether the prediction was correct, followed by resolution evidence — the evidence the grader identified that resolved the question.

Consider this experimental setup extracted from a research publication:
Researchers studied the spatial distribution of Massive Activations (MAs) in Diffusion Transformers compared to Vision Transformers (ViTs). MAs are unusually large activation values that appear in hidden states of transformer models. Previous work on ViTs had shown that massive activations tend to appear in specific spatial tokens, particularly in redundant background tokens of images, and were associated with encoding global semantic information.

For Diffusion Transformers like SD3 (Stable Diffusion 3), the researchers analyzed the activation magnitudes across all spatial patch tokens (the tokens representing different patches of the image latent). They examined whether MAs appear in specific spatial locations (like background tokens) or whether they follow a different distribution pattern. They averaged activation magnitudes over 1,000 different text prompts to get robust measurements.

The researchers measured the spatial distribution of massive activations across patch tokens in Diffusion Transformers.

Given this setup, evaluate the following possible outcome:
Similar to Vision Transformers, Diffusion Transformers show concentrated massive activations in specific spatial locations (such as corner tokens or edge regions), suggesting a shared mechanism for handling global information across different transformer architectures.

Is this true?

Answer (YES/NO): NO